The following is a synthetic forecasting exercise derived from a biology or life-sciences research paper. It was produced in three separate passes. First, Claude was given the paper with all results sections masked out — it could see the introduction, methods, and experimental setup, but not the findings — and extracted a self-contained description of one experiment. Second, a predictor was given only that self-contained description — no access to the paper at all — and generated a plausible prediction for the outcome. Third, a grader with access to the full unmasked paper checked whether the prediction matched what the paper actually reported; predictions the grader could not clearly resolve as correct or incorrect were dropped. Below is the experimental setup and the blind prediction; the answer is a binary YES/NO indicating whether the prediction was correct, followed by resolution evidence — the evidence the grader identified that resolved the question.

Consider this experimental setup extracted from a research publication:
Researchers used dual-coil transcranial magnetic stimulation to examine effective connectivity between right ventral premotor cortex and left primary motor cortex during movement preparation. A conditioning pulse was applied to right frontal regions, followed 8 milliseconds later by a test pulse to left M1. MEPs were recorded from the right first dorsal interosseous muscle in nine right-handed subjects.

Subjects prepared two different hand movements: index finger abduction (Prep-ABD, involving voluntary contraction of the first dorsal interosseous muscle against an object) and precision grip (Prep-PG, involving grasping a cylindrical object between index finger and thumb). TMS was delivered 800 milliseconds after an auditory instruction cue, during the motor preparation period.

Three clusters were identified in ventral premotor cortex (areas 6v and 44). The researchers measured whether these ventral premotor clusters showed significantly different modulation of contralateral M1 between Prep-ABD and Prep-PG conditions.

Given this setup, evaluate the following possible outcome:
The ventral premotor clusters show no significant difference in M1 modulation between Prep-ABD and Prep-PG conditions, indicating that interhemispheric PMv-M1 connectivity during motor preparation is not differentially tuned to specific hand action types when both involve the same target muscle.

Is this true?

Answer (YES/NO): YES